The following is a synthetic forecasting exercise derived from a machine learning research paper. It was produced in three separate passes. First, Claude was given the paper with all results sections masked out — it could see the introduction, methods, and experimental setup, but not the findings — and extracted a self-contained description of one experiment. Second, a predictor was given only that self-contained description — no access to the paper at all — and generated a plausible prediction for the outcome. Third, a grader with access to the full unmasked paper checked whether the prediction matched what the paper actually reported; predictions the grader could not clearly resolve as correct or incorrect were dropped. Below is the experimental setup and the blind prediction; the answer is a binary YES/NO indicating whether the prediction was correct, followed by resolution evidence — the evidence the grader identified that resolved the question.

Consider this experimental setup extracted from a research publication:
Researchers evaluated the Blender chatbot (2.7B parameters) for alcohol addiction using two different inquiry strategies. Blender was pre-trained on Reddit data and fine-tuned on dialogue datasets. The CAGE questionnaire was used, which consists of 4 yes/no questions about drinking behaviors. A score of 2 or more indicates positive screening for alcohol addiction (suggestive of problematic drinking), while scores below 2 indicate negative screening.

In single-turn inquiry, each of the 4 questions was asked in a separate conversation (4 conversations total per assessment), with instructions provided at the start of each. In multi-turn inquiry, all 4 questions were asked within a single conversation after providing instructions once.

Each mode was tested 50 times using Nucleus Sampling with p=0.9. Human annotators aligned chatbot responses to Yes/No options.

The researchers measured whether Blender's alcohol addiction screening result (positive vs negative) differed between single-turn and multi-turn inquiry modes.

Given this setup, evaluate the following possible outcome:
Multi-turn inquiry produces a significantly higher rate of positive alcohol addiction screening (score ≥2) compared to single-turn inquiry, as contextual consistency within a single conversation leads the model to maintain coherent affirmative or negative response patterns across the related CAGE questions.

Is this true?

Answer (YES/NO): NO